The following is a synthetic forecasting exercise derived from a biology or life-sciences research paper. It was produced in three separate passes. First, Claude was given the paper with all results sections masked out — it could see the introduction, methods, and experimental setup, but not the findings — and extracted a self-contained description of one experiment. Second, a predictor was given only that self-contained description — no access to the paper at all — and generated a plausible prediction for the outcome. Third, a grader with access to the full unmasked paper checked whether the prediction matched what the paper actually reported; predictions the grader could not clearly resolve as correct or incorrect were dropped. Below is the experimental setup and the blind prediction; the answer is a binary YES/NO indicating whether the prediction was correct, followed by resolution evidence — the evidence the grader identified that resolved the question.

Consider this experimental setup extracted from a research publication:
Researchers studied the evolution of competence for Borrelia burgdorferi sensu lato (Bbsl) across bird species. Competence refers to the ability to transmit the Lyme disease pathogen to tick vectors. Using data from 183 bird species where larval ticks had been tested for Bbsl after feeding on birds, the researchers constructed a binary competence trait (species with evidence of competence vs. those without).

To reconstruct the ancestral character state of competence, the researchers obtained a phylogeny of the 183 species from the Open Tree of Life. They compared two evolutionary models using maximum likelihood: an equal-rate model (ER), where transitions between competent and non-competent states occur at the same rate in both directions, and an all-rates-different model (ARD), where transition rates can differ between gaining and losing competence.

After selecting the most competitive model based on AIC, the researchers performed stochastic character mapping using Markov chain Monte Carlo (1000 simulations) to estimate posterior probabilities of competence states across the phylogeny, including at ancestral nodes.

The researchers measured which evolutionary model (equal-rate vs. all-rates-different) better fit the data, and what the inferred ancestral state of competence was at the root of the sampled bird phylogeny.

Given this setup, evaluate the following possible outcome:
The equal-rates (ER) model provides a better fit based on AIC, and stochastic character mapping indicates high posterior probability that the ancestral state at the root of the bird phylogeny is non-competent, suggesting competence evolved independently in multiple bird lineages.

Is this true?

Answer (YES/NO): NO